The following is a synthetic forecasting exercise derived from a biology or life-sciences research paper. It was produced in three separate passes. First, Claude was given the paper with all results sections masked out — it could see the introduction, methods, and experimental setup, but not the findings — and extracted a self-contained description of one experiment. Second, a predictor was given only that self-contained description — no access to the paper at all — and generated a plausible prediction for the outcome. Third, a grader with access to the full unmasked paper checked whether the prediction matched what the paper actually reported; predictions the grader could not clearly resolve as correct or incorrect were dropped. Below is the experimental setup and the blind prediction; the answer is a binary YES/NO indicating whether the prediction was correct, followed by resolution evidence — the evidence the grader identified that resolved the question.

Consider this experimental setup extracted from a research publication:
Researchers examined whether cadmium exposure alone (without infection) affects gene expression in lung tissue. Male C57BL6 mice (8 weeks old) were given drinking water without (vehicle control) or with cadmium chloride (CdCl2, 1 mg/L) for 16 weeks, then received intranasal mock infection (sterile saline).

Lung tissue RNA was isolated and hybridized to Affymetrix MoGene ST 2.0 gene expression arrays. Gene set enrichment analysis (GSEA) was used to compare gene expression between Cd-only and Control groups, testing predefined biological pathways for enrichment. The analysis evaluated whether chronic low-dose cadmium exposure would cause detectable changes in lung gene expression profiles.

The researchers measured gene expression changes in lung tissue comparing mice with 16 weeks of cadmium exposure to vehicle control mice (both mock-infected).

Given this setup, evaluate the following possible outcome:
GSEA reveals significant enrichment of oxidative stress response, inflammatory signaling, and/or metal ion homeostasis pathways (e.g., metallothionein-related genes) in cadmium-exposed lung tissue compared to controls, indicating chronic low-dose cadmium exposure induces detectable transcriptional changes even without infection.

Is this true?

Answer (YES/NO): NO